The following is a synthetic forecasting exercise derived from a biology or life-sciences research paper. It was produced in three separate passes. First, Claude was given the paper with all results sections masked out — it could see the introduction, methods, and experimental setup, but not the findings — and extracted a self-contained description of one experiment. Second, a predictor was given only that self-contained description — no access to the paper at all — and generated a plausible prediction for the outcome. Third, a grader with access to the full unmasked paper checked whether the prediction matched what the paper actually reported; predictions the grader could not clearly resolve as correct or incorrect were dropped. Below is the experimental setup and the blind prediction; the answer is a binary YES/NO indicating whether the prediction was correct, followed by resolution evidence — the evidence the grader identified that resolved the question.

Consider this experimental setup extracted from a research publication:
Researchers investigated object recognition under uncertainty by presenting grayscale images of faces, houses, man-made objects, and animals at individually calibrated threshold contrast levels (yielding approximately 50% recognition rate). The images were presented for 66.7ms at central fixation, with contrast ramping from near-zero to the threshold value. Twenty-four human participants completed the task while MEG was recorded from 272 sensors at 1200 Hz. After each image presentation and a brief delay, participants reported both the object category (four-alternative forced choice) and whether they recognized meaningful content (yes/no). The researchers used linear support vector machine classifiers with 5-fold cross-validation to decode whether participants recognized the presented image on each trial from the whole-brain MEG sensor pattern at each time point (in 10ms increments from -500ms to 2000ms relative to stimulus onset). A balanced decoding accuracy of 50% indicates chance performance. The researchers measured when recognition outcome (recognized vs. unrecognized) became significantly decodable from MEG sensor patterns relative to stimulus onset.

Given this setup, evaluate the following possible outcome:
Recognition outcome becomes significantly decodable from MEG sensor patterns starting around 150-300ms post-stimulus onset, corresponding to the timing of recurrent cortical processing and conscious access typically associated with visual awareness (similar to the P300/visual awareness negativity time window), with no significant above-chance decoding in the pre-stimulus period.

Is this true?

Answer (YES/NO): YES